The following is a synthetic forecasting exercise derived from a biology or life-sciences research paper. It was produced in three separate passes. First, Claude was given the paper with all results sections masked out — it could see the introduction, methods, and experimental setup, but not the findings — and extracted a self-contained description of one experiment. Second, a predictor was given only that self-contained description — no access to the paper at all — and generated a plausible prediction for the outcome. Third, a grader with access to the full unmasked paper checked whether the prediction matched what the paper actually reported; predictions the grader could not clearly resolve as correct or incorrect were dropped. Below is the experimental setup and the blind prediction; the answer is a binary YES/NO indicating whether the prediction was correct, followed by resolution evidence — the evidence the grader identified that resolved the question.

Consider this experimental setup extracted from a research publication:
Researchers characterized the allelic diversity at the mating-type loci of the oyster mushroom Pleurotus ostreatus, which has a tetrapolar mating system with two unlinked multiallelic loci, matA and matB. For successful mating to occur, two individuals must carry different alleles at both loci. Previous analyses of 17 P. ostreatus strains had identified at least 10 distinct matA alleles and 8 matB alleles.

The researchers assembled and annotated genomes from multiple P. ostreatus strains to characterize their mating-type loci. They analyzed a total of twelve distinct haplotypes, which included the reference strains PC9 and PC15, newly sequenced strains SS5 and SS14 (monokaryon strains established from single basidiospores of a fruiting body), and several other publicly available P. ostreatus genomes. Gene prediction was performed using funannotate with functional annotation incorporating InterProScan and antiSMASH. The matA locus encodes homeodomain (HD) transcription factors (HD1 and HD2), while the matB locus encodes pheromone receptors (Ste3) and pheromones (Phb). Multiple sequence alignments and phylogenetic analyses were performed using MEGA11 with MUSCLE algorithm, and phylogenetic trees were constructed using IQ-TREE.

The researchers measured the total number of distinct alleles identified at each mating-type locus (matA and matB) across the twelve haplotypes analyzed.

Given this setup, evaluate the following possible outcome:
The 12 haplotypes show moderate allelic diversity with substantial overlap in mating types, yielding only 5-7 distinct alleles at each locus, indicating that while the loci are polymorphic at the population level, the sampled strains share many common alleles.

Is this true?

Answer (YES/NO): NO